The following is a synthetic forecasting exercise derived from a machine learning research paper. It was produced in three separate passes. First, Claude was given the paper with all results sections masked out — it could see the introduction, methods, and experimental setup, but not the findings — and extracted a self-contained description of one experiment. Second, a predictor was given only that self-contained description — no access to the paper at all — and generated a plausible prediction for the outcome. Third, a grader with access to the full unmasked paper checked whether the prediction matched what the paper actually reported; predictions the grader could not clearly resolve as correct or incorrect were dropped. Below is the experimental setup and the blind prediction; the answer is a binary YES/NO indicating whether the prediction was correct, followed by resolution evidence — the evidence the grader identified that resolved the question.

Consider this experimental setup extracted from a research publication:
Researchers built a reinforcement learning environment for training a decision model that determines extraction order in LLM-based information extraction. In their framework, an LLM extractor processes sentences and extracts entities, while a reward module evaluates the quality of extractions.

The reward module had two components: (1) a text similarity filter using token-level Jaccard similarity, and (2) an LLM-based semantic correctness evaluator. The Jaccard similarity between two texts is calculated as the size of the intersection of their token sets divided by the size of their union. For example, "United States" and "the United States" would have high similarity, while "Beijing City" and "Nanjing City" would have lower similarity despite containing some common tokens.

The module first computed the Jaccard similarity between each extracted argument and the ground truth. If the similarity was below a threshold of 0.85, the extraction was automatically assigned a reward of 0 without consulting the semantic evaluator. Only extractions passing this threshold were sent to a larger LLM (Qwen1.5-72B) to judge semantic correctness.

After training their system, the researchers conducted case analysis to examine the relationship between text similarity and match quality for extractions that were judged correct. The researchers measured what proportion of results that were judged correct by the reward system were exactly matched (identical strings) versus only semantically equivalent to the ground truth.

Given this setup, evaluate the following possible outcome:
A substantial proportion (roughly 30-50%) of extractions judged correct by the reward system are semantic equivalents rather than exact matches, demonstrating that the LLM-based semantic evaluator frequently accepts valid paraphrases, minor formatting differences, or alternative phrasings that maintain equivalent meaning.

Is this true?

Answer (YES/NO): NO